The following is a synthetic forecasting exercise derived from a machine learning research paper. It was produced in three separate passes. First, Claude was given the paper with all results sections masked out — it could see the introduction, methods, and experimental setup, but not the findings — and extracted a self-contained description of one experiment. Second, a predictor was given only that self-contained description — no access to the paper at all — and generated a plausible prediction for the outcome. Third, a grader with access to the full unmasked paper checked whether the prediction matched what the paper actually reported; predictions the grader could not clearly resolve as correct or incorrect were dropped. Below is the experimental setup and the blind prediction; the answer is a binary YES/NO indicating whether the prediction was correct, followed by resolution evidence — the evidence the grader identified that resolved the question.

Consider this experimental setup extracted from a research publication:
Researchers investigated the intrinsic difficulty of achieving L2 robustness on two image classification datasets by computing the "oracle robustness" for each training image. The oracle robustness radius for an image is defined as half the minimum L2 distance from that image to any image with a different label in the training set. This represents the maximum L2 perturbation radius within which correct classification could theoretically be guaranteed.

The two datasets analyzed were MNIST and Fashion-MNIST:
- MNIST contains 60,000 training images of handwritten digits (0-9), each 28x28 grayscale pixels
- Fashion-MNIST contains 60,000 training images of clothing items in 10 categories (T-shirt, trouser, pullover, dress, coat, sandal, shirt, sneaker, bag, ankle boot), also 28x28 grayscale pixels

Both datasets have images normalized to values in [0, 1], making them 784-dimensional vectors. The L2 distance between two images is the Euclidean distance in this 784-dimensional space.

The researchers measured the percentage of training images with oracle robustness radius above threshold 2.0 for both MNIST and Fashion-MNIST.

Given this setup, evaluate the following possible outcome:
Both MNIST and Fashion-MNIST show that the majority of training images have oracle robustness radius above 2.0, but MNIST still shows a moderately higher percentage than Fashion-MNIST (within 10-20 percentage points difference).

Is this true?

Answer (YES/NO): NO